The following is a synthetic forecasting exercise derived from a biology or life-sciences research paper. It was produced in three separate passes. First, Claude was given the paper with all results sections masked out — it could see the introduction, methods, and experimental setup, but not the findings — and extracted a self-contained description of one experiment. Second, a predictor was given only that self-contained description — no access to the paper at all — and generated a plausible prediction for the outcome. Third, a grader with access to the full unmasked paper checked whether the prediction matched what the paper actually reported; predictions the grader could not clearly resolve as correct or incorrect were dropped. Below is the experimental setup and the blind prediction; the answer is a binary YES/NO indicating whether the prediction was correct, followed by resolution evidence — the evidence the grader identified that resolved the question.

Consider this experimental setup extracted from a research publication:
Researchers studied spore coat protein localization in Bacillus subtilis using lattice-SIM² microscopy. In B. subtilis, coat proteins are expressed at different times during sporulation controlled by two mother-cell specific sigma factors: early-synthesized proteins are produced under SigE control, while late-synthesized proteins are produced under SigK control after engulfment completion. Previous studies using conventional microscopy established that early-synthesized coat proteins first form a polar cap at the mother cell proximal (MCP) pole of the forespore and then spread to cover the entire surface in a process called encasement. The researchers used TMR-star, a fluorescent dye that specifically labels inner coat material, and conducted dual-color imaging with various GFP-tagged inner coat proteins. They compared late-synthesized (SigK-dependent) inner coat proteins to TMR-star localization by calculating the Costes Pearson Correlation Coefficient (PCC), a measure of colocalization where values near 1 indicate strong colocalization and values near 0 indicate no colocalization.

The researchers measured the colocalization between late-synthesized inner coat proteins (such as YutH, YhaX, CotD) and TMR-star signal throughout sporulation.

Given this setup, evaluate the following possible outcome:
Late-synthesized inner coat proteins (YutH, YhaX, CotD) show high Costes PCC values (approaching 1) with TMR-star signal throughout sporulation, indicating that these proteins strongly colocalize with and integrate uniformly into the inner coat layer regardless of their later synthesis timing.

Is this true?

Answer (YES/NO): NO